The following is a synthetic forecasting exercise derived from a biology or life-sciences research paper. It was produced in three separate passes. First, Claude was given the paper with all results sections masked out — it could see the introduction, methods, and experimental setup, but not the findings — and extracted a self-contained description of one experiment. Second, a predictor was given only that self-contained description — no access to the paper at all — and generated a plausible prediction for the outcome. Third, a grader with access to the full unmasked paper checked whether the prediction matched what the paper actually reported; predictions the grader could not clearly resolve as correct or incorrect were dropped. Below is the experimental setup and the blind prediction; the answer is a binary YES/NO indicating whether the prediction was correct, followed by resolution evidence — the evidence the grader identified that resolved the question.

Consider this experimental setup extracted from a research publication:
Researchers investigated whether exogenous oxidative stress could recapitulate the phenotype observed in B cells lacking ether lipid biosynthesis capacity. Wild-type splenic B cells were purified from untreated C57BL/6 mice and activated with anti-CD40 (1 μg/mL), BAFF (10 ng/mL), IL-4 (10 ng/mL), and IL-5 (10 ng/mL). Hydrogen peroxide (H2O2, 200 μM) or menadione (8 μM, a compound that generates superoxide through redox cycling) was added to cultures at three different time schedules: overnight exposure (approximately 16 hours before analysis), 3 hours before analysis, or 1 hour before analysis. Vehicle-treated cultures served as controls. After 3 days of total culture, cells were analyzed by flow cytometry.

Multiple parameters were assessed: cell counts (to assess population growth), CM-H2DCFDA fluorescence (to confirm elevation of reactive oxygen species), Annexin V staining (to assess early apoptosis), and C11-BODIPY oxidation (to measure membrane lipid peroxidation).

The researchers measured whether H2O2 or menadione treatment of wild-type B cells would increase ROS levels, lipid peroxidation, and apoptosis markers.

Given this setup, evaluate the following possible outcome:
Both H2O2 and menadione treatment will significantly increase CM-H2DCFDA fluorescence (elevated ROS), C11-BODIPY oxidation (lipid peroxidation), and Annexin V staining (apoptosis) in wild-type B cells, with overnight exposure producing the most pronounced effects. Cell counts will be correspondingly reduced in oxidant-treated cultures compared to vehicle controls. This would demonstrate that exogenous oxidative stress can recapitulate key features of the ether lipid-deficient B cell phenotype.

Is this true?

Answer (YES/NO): NO